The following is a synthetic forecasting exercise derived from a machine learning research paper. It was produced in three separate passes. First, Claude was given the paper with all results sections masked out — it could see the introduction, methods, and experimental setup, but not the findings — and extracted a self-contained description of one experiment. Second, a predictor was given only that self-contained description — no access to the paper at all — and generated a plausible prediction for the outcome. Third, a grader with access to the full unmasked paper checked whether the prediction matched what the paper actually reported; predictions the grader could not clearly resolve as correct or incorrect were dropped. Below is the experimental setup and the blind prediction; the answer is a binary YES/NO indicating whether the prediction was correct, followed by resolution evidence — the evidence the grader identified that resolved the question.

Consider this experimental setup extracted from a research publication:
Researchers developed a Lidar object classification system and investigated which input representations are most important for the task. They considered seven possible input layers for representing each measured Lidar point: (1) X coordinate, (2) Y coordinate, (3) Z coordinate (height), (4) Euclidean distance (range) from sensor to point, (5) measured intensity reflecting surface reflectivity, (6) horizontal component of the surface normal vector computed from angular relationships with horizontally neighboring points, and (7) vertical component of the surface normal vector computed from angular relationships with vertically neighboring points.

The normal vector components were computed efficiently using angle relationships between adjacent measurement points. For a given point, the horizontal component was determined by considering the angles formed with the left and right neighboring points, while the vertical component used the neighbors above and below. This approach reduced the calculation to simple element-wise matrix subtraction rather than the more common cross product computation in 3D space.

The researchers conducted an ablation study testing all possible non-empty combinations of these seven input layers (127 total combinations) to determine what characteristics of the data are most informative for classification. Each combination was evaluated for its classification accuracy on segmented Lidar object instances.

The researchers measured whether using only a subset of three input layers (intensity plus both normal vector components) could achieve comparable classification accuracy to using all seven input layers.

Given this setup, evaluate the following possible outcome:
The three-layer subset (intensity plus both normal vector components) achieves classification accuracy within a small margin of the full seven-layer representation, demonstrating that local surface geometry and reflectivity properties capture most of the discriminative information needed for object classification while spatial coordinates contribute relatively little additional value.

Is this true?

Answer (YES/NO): YES